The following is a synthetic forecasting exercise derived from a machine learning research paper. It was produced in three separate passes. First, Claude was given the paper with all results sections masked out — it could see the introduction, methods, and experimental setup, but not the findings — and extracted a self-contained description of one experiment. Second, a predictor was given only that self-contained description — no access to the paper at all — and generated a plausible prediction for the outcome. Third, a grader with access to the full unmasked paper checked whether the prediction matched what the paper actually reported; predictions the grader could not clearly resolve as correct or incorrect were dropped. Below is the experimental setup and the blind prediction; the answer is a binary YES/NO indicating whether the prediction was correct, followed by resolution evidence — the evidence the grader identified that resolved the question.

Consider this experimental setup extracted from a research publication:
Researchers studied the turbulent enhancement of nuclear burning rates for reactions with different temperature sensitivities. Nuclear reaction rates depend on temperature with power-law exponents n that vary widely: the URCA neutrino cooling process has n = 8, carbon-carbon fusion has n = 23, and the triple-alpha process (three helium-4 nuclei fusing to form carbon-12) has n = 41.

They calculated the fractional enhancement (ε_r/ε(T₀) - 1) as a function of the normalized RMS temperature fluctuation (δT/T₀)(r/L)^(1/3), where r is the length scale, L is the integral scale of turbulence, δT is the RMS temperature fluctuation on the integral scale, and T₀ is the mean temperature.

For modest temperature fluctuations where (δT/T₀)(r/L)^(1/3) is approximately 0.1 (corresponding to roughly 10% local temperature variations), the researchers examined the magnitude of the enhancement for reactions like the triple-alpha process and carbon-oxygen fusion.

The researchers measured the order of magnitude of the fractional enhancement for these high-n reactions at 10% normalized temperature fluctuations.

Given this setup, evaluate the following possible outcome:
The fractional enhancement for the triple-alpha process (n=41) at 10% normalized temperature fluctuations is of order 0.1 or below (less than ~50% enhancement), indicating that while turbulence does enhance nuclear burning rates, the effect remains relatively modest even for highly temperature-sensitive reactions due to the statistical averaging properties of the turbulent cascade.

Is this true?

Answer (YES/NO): NO